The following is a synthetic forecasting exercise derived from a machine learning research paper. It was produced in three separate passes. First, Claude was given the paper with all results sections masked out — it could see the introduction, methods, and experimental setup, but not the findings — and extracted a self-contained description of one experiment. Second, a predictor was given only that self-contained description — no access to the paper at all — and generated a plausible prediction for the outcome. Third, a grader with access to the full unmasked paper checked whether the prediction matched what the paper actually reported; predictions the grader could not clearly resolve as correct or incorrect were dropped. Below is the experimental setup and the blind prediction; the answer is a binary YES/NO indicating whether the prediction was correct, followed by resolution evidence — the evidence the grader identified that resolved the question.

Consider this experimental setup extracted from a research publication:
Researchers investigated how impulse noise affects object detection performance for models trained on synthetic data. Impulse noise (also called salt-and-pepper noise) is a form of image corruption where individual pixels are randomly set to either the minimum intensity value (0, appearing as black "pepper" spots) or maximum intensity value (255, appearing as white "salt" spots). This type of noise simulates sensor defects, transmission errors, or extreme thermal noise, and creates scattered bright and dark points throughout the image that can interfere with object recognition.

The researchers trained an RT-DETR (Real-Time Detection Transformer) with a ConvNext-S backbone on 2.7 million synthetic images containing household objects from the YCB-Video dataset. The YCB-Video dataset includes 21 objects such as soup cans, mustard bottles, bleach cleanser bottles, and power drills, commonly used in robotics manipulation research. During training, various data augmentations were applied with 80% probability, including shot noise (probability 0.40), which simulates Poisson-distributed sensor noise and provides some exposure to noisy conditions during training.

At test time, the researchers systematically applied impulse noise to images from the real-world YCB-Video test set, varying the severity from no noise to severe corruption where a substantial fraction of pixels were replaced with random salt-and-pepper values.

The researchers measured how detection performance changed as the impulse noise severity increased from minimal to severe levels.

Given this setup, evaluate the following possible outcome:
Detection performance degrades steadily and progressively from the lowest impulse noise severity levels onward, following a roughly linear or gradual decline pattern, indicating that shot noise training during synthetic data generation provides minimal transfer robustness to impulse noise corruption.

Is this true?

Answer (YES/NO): NO